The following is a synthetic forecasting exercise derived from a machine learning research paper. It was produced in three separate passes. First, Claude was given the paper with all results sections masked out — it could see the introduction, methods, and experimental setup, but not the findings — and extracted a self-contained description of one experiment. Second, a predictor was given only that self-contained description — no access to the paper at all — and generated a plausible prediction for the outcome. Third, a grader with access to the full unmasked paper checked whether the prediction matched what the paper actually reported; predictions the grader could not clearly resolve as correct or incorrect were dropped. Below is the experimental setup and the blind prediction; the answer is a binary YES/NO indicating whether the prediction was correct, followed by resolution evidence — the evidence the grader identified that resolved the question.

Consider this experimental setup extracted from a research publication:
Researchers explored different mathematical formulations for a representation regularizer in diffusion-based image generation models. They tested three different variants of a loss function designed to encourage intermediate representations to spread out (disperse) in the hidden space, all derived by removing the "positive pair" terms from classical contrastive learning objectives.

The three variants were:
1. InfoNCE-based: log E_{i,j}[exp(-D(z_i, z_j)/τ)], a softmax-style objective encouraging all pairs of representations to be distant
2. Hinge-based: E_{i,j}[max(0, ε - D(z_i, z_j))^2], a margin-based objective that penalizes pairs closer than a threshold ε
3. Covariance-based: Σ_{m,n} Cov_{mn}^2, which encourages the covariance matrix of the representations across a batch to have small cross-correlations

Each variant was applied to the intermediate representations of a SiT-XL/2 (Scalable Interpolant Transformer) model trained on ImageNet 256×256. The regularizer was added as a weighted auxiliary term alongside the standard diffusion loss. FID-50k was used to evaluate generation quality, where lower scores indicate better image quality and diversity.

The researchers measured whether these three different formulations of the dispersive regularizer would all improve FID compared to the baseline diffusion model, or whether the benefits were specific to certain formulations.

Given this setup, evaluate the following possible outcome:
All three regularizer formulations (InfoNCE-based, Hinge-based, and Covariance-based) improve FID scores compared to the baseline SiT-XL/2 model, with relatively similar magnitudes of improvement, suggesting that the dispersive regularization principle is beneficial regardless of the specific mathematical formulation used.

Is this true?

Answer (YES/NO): NO